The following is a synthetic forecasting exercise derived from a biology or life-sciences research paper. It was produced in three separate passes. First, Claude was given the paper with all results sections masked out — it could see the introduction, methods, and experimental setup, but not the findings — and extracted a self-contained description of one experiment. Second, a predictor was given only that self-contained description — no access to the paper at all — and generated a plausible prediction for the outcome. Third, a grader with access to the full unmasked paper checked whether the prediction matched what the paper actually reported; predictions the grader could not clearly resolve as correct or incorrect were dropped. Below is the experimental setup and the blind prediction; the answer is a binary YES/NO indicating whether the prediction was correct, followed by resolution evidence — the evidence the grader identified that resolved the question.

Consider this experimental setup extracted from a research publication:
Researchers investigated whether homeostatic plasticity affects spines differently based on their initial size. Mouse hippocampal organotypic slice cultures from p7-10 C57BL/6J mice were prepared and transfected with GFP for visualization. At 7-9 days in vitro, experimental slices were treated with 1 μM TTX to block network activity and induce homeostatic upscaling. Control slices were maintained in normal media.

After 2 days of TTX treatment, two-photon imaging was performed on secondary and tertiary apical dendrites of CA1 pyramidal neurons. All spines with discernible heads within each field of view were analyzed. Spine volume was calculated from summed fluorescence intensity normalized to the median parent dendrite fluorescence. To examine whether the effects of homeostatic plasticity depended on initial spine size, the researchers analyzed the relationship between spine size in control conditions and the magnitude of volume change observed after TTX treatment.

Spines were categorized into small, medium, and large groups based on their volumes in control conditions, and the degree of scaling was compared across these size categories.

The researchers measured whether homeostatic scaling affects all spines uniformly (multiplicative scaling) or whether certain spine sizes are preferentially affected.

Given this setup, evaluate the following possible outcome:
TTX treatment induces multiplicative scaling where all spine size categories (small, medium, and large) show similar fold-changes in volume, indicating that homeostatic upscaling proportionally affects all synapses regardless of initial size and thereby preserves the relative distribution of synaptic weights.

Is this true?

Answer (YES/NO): NO